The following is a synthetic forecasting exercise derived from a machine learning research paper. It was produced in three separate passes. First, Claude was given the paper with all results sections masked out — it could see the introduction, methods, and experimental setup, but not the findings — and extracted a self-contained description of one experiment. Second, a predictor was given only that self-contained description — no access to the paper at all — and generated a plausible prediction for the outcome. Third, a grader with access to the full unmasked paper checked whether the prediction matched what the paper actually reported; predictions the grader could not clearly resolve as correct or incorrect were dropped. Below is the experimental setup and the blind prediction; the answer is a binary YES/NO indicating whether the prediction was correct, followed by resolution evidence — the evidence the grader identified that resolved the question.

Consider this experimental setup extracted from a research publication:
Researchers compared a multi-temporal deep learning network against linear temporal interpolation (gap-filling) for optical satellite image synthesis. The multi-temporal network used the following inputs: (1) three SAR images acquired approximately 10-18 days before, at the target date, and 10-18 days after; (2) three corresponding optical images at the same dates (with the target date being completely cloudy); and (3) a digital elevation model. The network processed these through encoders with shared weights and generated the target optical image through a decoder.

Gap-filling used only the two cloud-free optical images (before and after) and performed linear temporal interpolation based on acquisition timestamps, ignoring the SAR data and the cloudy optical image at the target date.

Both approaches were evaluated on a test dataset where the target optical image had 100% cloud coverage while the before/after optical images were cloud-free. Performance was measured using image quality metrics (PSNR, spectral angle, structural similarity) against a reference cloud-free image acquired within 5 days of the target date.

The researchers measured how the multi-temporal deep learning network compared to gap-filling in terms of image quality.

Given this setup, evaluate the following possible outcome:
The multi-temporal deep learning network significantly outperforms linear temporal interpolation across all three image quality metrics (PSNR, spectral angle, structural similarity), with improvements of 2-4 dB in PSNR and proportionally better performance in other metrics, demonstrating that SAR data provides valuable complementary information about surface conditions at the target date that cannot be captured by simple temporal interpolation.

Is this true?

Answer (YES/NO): NO